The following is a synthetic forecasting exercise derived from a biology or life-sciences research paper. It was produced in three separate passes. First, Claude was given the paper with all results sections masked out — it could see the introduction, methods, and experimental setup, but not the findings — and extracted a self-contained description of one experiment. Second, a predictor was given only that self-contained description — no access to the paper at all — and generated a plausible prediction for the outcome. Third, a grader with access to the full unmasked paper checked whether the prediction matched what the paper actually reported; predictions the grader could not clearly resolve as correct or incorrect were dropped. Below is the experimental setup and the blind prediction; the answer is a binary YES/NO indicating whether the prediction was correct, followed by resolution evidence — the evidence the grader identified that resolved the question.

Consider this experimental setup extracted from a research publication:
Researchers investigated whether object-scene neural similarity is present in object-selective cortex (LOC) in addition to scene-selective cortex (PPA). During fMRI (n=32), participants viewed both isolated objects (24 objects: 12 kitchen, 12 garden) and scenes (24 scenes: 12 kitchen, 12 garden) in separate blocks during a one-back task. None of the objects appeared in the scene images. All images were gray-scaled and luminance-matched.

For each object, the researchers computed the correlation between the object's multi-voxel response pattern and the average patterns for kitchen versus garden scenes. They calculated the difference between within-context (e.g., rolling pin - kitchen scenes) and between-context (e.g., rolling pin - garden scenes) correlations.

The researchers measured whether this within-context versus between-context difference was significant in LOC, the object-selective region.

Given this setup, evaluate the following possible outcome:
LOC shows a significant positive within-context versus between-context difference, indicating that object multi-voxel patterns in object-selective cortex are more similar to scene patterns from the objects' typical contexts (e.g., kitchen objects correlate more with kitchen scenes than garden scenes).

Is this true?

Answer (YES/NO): NO